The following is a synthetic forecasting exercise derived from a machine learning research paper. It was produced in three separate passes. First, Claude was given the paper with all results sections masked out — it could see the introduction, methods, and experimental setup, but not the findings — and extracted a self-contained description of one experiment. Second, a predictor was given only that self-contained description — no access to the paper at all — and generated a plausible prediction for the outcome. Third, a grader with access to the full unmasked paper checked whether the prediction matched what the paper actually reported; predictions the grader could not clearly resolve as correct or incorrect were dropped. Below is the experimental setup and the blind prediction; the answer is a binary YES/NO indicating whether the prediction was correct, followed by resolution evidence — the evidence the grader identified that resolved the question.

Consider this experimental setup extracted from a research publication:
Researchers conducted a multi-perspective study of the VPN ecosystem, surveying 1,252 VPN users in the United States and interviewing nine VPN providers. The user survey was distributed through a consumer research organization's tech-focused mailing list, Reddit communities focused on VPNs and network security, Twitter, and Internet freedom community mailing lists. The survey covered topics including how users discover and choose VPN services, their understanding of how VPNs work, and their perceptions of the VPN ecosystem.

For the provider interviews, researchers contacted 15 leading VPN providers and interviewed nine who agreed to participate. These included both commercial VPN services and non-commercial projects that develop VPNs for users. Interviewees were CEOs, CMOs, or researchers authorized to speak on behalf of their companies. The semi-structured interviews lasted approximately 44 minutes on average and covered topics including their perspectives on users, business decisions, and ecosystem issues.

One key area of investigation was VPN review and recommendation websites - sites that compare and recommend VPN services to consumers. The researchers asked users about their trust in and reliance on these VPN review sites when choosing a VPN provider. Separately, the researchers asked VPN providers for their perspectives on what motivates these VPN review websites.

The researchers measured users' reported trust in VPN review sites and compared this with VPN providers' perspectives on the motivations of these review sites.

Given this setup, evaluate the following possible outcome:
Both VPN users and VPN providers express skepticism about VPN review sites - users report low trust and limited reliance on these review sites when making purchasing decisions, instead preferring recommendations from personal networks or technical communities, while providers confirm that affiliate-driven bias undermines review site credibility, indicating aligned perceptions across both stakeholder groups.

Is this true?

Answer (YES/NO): NO